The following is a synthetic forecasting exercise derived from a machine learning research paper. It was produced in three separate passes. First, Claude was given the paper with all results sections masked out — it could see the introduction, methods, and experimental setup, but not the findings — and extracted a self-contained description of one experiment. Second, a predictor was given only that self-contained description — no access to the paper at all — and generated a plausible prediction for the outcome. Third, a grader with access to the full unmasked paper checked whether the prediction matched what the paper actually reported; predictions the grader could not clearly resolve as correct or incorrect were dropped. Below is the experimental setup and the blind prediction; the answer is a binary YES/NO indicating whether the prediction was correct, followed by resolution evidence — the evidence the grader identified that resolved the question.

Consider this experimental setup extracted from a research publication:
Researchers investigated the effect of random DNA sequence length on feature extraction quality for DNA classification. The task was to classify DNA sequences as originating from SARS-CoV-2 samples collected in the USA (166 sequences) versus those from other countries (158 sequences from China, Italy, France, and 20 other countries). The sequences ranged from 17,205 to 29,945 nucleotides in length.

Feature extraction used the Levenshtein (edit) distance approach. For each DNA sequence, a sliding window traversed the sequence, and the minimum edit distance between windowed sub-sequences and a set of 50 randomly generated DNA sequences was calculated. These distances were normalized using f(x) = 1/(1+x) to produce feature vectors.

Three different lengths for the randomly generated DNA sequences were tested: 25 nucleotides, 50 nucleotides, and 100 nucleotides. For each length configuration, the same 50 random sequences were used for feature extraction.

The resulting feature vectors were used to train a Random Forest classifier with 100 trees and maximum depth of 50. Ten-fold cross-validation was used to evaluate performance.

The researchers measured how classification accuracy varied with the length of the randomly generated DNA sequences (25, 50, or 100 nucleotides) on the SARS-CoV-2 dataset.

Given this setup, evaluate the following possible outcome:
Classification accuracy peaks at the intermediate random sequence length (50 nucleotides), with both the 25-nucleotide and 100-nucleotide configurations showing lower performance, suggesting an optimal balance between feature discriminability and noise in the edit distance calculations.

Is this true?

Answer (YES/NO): YES